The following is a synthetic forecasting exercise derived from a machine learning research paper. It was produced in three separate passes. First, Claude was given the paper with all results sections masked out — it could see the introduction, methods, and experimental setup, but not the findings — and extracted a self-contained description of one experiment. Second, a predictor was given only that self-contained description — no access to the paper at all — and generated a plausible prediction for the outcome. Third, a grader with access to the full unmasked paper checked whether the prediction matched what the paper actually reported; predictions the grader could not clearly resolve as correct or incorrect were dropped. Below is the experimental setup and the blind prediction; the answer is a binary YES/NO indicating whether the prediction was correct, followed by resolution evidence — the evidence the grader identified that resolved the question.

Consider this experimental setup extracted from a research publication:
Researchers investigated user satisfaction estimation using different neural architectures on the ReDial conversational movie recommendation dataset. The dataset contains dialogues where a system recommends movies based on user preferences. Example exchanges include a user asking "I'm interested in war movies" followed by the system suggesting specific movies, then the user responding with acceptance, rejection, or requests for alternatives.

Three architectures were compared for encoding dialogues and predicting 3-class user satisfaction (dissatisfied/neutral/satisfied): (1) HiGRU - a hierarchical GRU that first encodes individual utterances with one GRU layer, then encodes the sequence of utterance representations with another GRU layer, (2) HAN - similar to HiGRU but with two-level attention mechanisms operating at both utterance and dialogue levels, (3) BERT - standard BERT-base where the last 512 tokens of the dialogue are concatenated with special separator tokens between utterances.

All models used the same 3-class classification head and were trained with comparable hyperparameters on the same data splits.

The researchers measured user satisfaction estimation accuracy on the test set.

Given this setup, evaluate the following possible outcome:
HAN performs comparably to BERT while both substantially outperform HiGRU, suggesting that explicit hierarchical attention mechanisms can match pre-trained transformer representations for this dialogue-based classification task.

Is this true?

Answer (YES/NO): NO